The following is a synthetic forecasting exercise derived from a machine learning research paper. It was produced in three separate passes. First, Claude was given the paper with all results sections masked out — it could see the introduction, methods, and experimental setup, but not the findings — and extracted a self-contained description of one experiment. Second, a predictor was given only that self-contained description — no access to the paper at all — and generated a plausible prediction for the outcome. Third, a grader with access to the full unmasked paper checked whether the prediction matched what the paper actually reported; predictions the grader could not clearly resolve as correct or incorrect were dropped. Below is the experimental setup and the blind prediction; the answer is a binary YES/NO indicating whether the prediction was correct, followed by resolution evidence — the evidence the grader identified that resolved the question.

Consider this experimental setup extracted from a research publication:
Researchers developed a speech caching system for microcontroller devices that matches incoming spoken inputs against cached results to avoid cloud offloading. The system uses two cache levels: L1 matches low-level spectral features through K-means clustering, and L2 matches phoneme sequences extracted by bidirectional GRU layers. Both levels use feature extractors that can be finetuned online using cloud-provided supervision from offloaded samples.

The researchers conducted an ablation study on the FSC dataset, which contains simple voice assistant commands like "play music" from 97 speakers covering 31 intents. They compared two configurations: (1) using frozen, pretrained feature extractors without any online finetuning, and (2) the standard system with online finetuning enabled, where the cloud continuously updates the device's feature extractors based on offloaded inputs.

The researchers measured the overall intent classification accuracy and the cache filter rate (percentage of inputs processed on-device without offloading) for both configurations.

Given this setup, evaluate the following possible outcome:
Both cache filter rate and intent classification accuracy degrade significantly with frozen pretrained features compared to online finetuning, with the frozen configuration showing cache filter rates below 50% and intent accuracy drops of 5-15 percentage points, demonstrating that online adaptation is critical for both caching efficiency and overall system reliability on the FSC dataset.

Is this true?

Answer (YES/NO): YES